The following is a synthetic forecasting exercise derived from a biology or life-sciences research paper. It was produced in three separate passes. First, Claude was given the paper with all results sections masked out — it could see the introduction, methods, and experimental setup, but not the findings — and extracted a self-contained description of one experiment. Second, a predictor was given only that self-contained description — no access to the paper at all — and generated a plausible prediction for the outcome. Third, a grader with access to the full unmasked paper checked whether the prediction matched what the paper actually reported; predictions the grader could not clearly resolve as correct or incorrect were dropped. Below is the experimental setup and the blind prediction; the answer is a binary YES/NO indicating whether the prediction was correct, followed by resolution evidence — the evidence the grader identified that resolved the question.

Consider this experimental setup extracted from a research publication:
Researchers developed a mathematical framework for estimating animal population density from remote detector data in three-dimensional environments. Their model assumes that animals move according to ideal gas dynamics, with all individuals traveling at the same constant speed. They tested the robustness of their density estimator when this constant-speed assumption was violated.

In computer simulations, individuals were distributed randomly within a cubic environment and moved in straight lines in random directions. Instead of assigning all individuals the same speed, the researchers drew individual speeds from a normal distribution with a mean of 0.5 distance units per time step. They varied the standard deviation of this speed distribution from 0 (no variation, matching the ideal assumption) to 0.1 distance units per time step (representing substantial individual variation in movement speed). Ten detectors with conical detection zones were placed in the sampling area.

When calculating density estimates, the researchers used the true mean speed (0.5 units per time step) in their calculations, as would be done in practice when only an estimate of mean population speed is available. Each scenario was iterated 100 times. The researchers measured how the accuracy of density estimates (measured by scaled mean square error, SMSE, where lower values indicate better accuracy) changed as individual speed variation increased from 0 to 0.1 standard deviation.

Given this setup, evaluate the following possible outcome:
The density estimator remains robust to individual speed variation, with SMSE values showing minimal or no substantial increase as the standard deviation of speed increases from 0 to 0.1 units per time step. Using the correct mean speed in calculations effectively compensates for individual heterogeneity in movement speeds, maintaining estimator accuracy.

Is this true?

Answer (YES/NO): YES